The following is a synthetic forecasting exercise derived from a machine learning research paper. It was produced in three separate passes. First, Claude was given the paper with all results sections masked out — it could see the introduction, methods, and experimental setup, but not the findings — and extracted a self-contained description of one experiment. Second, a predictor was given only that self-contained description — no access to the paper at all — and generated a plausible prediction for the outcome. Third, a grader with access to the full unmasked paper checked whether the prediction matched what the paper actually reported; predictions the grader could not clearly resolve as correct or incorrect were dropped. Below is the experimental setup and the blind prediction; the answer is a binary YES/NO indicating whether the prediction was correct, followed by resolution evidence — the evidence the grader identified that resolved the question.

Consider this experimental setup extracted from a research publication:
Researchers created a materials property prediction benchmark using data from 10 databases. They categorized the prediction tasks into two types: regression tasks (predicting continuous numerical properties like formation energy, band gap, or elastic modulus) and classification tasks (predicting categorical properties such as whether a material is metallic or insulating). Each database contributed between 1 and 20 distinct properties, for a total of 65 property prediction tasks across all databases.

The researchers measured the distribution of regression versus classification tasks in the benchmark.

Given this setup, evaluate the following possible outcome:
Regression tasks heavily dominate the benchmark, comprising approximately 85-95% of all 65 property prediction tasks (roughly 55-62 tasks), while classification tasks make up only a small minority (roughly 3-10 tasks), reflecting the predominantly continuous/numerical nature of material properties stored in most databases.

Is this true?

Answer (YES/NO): YES